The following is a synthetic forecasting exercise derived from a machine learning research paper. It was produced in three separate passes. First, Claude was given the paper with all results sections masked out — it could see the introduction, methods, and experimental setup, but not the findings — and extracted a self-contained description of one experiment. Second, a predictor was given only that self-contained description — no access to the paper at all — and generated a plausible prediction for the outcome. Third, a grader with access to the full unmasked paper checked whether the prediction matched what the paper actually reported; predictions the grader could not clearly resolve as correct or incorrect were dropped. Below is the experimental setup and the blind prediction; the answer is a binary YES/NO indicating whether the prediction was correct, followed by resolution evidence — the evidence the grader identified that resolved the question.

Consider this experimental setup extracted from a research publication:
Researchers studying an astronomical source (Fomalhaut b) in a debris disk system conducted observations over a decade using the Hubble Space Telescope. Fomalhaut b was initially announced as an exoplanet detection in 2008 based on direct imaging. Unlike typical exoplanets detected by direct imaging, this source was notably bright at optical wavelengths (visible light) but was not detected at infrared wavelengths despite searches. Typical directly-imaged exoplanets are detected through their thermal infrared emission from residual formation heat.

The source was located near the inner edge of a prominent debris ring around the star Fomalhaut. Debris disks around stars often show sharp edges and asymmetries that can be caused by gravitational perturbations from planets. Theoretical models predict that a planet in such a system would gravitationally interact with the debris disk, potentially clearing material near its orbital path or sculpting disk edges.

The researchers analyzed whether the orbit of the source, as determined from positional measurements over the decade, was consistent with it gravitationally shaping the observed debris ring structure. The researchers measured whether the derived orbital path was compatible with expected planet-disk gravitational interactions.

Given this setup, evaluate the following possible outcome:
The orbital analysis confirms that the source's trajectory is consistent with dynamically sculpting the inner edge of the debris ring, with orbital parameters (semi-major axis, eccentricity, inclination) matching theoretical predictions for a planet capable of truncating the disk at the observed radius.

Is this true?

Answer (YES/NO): NO